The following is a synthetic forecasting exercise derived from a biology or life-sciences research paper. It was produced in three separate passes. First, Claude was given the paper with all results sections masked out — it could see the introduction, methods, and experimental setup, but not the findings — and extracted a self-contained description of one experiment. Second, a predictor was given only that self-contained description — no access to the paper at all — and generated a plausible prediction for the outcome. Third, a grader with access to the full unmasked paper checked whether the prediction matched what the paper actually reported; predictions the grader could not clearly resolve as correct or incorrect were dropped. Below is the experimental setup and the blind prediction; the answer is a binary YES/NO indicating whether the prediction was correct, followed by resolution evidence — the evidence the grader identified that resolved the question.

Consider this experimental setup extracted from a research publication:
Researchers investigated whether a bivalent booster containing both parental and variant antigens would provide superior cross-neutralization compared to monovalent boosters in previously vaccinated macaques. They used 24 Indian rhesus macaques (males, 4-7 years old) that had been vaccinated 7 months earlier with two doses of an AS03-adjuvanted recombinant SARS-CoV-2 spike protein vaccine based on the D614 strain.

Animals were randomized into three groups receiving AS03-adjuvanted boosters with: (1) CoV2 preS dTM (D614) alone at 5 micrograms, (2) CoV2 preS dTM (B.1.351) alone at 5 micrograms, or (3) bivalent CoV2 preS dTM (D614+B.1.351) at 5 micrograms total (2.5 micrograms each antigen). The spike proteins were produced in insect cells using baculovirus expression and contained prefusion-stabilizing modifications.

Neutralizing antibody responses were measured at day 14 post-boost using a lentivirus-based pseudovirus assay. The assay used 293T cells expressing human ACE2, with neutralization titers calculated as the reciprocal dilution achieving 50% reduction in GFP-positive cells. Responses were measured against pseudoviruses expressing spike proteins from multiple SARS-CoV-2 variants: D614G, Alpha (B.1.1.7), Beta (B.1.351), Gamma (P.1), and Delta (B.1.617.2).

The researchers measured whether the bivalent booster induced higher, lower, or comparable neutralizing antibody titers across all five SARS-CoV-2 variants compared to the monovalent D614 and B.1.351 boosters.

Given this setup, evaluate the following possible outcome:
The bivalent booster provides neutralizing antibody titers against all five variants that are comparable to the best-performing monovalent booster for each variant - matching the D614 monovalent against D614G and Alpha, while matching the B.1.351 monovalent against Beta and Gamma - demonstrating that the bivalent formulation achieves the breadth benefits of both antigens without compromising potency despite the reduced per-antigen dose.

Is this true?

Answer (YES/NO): NO